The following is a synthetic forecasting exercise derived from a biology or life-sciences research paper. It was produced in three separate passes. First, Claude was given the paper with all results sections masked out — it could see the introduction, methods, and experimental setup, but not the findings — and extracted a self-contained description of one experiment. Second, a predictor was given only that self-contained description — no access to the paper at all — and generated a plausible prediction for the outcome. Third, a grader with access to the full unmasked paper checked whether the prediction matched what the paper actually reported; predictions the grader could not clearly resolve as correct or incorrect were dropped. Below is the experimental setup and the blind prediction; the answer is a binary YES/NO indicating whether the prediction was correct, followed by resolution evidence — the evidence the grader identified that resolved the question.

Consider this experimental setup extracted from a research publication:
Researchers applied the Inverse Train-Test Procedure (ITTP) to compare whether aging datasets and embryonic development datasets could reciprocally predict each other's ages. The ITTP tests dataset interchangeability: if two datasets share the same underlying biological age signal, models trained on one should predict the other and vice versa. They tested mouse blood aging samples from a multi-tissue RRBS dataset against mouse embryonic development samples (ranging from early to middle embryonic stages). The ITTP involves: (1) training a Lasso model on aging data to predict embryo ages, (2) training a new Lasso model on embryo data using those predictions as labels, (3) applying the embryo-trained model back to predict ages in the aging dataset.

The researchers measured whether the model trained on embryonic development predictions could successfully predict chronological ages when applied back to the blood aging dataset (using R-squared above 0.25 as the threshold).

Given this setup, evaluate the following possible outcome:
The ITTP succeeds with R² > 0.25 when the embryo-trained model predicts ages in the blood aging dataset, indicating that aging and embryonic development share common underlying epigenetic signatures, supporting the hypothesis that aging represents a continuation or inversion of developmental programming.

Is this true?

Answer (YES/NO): NO